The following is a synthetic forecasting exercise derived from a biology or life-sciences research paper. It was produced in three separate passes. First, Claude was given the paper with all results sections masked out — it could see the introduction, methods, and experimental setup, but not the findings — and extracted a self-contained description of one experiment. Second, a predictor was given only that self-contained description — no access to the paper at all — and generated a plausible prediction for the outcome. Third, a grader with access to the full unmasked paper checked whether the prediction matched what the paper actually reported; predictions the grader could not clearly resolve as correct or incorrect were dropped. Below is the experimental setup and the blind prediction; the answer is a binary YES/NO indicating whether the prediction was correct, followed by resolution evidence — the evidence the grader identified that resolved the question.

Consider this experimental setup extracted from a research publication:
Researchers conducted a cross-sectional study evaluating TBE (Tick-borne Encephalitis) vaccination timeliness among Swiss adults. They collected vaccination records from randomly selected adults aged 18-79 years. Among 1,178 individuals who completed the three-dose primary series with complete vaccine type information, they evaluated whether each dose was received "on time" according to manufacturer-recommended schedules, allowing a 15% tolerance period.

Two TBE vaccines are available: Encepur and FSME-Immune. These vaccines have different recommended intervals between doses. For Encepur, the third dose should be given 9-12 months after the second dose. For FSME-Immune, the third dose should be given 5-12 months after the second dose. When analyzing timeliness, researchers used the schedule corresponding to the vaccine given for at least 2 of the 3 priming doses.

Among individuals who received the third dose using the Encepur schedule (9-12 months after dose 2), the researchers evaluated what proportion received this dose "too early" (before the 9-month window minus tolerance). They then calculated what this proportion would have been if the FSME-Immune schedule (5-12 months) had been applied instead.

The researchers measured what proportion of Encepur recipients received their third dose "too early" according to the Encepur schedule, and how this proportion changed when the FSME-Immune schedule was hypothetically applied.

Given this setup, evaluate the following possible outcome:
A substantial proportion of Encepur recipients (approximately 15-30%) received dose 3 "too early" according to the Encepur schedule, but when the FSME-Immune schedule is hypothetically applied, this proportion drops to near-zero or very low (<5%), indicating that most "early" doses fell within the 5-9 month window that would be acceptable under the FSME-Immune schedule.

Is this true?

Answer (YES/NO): NO